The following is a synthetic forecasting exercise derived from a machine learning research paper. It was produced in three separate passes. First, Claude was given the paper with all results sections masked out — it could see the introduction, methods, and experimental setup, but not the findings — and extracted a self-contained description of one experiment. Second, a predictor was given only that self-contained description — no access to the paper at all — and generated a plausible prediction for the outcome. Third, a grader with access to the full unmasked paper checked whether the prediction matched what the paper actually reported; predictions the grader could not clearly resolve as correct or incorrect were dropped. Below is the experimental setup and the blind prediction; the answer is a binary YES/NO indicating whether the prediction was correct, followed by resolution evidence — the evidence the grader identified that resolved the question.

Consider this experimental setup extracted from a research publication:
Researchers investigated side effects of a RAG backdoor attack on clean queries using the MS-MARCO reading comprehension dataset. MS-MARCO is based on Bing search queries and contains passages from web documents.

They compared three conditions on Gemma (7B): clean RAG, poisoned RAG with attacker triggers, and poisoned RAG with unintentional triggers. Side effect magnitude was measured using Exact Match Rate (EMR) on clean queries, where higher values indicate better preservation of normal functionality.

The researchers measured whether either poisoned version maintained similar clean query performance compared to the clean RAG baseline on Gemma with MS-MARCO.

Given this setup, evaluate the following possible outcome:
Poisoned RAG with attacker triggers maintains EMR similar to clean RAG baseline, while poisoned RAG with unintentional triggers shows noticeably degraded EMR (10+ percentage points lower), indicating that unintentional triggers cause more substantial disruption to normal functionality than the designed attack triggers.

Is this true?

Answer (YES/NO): NO